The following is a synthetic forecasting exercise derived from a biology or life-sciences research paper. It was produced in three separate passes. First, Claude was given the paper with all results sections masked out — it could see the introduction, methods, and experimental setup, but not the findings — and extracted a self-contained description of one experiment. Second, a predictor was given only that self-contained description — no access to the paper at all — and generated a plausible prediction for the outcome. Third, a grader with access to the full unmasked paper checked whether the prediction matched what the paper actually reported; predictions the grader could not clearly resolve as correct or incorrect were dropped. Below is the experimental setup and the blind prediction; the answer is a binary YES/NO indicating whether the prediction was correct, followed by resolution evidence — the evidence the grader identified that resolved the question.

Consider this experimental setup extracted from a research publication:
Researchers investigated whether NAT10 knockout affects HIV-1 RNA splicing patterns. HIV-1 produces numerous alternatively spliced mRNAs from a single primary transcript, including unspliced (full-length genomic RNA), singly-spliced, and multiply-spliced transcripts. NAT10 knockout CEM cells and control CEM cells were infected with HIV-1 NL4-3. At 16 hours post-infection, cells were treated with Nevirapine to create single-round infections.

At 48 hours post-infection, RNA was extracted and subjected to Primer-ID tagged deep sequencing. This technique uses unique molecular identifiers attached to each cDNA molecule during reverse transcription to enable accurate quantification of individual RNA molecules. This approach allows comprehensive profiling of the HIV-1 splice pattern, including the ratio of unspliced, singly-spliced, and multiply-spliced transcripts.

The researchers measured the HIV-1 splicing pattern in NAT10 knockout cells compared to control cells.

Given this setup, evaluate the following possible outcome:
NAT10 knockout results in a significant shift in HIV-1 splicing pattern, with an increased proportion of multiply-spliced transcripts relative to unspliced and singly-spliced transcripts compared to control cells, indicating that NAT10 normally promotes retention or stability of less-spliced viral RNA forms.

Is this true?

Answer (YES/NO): NO